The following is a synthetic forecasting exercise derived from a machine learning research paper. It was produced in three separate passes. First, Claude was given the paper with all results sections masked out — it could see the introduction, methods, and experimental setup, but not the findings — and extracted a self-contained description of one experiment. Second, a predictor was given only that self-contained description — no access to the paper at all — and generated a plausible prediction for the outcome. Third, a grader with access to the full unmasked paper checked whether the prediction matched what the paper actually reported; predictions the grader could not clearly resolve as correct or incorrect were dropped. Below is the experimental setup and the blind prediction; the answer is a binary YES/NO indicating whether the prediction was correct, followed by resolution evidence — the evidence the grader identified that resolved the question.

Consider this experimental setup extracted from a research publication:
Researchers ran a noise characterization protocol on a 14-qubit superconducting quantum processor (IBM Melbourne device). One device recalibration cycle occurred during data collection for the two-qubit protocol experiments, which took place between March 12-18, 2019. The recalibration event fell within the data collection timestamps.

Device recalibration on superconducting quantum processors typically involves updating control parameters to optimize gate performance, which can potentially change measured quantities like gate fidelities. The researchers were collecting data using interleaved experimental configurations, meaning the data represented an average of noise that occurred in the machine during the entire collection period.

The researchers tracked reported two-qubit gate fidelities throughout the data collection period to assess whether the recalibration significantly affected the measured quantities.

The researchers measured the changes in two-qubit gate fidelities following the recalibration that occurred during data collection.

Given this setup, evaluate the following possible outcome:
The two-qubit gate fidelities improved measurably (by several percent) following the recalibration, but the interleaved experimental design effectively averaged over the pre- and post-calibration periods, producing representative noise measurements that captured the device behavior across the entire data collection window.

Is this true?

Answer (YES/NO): NO